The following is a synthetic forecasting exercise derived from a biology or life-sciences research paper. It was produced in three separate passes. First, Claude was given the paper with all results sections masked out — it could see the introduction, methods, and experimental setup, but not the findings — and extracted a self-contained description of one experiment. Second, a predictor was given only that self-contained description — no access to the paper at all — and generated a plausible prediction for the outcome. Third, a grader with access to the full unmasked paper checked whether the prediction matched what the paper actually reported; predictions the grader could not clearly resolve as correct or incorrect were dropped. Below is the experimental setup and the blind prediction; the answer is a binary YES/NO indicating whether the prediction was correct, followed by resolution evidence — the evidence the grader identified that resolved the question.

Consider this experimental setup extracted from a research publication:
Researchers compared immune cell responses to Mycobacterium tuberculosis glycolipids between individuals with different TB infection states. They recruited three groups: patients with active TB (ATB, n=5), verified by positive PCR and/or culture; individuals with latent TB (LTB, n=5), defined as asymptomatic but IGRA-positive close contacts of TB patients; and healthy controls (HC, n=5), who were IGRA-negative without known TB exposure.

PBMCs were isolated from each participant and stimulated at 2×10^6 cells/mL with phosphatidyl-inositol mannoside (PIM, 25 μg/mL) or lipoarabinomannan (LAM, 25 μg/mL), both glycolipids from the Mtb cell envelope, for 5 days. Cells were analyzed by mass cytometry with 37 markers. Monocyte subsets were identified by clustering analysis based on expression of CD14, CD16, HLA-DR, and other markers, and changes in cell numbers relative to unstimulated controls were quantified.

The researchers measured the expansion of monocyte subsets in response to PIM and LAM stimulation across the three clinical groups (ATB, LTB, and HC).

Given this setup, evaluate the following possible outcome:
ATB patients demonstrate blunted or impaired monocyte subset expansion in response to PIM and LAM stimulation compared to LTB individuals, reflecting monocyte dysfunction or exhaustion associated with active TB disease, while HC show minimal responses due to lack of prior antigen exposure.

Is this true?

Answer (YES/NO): NO